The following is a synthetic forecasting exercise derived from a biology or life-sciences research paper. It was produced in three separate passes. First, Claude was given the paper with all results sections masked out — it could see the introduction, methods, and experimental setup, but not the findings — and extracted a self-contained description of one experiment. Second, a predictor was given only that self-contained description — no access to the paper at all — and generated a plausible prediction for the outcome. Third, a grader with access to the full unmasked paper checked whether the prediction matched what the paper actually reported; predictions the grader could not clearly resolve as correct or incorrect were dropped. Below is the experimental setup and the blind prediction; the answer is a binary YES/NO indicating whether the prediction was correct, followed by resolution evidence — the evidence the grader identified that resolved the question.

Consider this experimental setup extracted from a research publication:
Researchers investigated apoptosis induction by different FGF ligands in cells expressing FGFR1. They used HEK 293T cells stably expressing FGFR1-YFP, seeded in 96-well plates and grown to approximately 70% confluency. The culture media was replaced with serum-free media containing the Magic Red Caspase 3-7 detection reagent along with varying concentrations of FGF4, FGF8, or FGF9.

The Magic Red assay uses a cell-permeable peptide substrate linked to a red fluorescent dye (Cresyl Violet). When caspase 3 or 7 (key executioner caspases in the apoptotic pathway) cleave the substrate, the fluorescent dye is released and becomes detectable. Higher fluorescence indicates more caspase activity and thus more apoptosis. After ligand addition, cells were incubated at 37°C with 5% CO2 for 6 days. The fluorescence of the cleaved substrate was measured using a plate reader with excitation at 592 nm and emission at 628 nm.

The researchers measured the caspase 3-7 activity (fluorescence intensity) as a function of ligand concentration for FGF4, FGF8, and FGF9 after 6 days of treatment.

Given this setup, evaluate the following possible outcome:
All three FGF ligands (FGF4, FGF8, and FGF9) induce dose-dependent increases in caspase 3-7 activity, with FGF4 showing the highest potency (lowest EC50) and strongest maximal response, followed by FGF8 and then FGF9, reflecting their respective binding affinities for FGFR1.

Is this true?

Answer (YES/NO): NO